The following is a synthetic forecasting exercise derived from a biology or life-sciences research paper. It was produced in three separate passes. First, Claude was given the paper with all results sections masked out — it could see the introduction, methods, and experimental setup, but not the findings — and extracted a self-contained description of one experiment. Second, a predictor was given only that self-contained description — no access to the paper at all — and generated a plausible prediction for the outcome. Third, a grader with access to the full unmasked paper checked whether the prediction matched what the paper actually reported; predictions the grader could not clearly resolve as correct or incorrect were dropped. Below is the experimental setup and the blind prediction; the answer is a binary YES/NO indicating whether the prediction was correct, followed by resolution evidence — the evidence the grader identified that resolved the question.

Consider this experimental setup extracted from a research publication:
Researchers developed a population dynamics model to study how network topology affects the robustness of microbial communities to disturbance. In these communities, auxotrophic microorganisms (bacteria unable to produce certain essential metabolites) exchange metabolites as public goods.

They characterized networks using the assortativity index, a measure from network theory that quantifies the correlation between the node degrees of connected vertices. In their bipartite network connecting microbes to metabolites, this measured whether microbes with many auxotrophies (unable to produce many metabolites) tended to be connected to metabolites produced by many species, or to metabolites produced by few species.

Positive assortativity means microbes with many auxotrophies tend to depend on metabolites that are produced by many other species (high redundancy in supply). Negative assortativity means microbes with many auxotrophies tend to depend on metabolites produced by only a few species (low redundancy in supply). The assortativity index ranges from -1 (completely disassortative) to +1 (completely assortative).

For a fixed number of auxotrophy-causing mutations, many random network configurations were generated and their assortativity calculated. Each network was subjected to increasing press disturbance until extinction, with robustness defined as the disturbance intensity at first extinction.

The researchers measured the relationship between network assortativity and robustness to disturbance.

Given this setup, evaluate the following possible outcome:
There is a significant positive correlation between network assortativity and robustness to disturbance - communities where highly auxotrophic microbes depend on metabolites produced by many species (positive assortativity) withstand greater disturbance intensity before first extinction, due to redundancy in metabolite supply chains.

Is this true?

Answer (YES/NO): YES